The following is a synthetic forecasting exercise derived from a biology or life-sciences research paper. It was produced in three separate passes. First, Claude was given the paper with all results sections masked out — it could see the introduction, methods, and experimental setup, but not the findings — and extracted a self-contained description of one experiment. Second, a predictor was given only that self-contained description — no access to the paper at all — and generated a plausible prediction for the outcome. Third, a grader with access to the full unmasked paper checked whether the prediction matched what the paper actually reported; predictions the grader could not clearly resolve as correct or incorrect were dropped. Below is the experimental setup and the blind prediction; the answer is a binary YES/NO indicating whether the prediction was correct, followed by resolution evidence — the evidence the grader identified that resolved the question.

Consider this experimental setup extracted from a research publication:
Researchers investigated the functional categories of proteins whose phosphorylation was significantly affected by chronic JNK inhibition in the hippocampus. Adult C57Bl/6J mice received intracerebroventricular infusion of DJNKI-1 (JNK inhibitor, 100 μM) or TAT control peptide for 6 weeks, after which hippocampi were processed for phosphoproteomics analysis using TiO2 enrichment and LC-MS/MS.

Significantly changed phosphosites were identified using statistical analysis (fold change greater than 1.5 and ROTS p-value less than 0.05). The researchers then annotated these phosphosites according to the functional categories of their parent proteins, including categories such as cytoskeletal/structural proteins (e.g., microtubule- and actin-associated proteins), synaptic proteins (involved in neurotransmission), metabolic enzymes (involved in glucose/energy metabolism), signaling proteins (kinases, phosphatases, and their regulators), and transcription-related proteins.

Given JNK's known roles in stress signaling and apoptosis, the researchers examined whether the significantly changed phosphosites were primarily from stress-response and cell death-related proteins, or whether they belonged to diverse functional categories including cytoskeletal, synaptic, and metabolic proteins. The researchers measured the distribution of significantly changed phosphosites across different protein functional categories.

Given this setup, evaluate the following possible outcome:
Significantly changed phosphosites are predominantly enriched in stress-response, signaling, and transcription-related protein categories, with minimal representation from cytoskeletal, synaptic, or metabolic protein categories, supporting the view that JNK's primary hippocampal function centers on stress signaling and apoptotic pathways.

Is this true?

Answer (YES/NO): NO